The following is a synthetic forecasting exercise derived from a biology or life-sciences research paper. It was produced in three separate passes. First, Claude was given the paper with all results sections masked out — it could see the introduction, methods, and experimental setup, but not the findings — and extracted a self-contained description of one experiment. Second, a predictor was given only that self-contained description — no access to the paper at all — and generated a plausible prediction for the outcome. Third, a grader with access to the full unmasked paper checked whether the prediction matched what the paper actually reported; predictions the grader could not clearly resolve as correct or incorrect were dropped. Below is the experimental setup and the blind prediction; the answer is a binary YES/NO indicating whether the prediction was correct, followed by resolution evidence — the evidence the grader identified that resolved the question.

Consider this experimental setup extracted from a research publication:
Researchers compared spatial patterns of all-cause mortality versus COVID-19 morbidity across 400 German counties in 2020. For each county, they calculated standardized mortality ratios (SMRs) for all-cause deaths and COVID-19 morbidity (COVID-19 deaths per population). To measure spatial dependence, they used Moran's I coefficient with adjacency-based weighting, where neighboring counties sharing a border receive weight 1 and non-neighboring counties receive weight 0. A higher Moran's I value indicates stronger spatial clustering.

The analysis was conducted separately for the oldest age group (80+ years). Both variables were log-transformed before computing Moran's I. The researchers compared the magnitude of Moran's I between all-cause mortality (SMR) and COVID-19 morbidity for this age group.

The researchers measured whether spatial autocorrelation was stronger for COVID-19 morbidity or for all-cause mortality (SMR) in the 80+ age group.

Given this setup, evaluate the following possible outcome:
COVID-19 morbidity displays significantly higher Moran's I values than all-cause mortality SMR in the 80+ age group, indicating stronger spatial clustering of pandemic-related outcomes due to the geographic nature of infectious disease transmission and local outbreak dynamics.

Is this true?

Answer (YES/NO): YES